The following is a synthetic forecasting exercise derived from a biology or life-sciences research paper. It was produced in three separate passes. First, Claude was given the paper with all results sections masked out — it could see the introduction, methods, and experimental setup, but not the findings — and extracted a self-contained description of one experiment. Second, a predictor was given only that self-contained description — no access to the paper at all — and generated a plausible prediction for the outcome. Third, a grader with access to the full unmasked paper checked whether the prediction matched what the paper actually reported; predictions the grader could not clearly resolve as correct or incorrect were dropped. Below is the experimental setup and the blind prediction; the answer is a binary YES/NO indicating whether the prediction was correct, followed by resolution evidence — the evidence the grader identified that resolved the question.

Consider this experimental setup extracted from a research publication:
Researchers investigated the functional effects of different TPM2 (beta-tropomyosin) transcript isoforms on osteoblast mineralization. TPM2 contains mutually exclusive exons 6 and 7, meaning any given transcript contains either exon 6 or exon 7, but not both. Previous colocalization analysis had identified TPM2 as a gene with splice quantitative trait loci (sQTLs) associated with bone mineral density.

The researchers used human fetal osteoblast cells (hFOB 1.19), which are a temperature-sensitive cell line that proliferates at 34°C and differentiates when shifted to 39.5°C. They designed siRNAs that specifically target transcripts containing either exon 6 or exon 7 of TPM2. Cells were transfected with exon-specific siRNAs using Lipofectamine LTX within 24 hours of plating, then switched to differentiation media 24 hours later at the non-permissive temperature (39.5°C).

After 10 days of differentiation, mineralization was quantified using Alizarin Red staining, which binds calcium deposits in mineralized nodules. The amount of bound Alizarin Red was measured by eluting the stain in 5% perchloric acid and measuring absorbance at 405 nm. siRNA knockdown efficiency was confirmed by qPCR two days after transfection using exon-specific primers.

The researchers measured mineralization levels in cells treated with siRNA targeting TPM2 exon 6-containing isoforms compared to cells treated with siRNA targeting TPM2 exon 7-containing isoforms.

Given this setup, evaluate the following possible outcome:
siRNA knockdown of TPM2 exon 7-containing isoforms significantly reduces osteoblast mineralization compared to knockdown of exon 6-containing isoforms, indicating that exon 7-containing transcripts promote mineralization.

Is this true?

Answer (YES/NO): YES